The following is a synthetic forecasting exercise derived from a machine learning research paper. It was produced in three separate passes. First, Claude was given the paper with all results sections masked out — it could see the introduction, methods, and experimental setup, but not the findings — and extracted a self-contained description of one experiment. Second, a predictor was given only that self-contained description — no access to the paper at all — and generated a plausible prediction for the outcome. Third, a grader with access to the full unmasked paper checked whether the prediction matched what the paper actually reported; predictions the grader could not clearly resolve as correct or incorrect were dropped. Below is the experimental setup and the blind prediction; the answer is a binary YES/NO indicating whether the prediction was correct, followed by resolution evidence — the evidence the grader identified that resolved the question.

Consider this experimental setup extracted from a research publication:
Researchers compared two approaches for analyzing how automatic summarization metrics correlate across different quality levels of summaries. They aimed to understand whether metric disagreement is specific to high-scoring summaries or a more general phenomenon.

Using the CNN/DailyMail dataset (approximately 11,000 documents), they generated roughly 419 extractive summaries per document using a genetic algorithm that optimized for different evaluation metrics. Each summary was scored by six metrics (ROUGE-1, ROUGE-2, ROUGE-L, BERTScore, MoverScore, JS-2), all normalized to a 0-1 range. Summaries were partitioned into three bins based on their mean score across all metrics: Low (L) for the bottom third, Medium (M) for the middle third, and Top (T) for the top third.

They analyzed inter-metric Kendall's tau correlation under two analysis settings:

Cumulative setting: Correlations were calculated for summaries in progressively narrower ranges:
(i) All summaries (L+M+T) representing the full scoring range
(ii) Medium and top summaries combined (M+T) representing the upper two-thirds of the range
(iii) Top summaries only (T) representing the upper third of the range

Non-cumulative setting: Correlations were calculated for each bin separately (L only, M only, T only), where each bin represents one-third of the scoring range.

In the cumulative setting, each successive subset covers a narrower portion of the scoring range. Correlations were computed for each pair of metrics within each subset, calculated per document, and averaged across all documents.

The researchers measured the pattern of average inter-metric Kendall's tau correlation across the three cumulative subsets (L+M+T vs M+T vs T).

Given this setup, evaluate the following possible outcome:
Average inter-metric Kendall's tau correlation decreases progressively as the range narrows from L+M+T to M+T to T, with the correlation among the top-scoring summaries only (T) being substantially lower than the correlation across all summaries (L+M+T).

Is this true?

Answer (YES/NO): YES